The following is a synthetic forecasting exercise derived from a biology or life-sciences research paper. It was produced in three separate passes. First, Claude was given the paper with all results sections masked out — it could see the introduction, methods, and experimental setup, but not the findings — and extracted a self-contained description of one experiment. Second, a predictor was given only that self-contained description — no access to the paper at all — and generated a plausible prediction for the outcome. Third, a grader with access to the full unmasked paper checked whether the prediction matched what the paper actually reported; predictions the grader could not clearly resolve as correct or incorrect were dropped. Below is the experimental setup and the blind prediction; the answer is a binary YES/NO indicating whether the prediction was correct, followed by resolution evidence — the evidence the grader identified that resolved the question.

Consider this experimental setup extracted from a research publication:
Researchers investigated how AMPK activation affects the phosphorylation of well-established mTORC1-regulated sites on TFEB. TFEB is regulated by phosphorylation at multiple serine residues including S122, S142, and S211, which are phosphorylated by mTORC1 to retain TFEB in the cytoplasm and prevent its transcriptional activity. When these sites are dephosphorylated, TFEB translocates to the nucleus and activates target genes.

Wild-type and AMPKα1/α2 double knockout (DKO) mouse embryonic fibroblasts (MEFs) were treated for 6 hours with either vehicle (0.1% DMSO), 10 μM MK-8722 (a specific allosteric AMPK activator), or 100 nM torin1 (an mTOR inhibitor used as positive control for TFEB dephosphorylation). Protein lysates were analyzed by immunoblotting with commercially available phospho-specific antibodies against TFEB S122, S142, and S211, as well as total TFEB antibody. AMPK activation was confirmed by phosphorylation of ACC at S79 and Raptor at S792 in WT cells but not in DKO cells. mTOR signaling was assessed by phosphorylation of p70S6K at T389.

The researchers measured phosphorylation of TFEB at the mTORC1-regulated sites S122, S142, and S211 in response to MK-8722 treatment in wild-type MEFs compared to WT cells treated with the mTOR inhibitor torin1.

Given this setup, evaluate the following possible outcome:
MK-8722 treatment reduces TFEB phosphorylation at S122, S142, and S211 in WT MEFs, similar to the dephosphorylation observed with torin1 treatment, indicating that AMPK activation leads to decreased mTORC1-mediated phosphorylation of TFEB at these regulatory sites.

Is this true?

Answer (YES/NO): YES